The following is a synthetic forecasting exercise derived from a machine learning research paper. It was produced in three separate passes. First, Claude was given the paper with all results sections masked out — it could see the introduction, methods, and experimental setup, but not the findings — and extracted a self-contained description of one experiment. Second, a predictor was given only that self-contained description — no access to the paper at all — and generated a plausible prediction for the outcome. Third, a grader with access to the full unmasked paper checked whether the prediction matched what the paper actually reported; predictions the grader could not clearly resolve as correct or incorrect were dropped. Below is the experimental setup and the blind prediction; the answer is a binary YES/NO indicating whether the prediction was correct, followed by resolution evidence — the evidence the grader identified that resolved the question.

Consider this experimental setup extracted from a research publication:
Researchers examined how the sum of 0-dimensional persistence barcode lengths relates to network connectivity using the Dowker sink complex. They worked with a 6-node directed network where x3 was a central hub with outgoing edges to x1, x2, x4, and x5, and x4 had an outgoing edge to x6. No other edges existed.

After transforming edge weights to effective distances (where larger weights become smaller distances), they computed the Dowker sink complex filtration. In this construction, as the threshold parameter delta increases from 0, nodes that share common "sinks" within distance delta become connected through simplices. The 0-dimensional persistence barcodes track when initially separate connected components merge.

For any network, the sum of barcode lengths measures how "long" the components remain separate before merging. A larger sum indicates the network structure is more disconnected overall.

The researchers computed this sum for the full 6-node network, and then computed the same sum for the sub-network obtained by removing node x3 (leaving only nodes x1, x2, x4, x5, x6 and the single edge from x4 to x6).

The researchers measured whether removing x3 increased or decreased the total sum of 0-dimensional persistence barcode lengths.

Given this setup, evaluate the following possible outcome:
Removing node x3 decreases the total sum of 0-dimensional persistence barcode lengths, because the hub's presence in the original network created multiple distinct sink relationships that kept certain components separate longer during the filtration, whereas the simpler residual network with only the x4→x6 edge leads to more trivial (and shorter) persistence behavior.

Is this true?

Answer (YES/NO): NO